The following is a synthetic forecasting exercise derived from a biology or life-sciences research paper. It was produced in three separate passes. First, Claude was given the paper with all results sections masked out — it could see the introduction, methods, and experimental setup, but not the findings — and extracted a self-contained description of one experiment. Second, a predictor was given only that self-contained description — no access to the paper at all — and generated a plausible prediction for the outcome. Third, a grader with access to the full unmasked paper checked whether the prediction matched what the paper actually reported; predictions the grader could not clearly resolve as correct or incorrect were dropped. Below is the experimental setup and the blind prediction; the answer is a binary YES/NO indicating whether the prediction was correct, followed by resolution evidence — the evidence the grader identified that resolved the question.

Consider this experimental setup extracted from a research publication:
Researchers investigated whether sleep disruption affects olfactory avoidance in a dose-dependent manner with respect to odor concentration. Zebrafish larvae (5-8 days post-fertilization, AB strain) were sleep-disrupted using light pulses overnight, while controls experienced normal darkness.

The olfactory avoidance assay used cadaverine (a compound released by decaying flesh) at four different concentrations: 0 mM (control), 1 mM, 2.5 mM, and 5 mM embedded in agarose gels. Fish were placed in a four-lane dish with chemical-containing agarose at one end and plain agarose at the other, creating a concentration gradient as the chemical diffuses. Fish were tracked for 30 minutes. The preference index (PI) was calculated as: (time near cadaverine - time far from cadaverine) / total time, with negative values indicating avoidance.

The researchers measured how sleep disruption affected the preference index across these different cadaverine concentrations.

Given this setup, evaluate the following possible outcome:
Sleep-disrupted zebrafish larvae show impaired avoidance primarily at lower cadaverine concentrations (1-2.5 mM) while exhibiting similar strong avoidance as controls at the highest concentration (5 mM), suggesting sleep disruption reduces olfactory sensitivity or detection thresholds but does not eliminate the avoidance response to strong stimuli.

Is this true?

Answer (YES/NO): NO